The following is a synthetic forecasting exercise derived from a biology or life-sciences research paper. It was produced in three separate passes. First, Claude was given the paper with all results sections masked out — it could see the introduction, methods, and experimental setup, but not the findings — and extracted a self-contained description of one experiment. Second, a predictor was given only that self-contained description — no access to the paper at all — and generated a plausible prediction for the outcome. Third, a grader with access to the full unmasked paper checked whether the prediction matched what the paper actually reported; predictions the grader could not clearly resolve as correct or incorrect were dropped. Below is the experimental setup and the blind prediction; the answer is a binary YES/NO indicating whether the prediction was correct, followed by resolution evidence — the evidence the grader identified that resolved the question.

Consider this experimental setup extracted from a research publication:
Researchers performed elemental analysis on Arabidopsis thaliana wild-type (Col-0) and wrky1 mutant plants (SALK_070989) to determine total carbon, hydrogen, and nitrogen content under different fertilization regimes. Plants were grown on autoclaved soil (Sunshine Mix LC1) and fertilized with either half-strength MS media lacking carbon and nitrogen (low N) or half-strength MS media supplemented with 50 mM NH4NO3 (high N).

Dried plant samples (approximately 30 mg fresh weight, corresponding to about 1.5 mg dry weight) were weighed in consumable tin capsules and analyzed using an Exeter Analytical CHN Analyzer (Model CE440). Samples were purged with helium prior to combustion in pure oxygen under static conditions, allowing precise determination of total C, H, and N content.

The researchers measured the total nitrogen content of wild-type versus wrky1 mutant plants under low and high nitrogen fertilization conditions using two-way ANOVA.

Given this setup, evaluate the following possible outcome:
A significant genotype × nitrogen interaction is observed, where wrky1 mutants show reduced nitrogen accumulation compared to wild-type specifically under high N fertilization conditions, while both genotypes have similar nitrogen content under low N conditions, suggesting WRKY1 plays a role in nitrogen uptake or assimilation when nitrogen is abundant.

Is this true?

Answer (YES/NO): NO